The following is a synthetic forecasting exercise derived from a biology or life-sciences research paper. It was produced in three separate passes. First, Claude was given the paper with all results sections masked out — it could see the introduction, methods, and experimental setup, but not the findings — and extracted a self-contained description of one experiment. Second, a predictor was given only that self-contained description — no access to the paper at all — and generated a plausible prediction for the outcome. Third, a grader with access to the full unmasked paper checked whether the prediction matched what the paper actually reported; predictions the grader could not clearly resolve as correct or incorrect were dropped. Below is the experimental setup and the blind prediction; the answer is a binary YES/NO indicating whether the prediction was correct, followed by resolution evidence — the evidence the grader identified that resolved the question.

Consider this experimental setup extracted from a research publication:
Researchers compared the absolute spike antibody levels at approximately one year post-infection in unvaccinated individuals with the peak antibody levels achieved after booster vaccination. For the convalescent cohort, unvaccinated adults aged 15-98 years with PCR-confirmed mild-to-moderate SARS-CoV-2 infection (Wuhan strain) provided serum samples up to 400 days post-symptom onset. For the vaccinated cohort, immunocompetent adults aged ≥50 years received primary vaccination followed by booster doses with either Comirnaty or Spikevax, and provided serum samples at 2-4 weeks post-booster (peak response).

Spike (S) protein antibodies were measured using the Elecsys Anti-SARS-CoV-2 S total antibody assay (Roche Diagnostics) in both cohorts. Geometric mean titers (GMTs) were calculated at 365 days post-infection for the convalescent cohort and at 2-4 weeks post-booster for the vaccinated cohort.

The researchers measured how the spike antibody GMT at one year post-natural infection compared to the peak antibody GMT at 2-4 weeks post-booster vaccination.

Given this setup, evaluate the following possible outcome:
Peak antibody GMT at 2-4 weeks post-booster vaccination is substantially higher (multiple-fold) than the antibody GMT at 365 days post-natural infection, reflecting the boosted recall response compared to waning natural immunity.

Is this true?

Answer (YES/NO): YES